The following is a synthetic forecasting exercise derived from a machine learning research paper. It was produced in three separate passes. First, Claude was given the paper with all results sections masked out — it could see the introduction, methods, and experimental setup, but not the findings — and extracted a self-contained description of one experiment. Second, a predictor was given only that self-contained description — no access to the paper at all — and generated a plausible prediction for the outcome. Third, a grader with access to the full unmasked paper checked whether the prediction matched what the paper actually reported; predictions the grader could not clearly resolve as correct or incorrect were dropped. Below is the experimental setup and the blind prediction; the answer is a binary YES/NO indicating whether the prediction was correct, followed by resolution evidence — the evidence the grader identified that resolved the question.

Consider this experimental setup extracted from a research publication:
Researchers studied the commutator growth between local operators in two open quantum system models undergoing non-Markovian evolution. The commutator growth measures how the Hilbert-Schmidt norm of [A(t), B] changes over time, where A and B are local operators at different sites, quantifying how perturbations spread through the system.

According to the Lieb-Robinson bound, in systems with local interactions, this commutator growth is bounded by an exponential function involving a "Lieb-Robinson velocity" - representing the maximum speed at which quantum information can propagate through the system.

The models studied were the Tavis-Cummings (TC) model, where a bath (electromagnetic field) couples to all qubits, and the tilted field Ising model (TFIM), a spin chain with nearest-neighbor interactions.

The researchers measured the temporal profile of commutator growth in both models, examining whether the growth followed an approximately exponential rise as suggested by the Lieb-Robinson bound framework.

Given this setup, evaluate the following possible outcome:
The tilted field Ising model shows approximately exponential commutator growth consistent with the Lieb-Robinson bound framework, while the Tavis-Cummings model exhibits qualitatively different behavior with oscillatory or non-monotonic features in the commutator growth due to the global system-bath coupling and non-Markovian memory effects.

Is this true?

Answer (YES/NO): NO